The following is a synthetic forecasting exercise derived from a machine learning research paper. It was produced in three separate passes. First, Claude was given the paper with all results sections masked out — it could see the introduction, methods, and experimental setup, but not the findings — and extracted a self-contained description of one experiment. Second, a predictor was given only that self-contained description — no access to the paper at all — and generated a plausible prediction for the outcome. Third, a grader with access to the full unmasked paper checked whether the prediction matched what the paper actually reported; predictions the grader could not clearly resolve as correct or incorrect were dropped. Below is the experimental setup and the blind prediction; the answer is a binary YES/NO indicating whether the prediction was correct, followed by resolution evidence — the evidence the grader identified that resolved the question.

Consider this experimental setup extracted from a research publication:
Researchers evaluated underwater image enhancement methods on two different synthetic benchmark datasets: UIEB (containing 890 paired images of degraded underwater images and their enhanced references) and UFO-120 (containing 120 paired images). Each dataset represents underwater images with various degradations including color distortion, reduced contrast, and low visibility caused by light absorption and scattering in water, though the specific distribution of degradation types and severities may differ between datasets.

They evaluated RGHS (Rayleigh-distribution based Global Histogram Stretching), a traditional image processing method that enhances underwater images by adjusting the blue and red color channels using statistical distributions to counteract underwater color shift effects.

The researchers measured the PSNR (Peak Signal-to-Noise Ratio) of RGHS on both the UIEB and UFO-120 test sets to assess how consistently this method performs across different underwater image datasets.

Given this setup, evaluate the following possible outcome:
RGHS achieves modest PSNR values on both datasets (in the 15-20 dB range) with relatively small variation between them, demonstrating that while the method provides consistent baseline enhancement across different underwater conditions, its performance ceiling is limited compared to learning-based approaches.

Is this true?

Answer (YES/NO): NO